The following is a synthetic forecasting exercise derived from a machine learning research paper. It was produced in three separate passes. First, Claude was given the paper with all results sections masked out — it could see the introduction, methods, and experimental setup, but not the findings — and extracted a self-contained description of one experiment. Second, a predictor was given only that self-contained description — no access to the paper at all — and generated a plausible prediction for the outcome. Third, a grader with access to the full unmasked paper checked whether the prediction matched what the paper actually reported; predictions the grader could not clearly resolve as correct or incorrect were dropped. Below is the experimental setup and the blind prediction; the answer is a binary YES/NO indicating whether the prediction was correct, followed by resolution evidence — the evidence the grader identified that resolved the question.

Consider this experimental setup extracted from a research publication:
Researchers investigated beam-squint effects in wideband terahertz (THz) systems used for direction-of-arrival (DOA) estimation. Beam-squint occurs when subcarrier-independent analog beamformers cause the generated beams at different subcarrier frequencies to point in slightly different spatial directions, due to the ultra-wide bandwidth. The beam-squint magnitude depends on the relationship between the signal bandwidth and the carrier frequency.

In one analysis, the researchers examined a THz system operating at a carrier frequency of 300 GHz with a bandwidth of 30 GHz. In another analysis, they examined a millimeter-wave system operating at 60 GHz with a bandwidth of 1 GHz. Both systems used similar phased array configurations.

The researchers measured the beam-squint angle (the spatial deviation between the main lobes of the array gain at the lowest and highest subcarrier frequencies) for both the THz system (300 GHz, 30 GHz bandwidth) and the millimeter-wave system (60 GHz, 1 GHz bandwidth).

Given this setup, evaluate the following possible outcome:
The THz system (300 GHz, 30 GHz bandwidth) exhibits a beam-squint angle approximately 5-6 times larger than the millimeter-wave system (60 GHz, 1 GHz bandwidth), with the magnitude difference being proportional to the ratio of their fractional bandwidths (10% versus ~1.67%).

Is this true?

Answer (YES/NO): NO